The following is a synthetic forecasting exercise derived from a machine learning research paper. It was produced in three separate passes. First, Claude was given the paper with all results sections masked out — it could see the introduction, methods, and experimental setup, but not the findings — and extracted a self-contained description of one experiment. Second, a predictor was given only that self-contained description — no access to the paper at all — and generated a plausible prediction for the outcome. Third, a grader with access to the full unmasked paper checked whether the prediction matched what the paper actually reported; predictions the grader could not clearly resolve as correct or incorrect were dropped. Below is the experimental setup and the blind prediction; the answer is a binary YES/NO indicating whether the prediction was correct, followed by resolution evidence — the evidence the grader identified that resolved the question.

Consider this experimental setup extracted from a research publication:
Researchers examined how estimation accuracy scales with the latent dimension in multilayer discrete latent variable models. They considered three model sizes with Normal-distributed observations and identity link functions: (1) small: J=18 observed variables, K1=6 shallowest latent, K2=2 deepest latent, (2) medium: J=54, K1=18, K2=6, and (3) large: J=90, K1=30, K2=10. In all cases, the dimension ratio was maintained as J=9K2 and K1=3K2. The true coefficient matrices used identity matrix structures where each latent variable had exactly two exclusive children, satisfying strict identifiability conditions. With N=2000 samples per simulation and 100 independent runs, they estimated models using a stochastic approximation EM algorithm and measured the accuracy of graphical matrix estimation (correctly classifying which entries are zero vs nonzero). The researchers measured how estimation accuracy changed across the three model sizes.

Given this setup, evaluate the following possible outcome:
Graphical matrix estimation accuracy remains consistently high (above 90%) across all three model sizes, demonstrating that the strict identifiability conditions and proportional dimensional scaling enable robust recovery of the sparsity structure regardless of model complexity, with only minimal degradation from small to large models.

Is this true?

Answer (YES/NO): NO